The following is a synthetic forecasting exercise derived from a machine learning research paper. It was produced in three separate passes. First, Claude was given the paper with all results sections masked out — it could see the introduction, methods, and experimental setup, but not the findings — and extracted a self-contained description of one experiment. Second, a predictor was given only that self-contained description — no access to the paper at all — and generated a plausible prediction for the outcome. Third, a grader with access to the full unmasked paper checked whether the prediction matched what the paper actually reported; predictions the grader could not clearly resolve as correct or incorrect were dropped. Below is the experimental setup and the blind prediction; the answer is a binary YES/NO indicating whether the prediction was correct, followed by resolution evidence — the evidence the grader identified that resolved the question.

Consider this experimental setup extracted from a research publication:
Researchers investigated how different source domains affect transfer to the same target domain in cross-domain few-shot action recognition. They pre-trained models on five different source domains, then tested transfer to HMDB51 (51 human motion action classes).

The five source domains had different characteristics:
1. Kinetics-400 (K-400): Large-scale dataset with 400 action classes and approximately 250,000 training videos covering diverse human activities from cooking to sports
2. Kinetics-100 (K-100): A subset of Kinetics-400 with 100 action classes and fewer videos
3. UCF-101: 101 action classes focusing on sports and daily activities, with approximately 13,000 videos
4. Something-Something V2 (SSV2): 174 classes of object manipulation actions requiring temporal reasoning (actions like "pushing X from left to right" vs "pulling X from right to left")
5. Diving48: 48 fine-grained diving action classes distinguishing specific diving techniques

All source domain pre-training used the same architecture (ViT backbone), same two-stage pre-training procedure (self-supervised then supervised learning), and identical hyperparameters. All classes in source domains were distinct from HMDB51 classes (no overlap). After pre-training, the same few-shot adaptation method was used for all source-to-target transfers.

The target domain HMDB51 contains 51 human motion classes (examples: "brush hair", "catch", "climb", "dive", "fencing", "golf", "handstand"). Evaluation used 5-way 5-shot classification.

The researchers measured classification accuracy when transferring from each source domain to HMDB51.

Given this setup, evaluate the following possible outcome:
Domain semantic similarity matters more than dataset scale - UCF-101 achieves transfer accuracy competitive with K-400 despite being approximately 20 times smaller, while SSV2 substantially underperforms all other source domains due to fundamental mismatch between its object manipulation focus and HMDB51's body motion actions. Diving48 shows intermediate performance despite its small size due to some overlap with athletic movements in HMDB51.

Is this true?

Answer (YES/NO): NO